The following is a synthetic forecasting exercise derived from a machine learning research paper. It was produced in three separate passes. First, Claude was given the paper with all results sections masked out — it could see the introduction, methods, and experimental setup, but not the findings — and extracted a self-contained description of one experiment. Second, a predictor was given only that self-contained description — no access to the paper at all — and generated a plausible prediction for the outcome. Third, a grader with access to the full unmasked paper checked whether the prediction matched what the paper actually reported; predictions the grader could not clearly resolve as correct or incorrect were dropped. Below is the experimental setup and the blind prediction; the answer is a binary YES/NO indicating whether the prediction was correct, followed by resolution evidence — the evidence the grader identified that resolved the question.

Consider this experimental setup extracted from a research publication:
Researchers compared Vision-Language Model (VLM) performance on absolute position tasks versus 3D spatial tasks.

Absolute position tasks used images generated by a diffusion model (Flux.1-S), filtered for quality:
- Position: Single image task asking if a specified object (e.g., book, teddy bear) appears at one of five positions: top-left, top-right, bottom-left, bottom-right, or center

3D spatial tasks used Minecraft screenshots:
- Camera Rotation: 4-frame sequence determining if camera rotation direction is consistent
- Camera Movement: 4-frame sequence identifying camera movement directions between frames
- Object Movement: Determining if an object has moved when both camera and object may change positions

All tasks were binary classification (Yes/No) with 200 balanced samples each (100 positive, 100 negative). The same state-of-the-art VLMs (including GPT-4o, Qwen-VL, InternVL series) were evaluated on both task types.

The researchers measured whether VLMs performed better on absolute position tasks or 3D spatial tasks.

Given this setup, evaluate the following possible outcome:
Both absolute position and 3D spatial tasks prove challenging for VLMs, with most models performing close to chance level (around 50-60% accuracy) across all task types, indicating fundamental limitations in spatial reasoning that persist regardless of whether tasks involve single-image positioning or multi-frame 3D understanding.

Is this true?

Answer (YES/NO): NO